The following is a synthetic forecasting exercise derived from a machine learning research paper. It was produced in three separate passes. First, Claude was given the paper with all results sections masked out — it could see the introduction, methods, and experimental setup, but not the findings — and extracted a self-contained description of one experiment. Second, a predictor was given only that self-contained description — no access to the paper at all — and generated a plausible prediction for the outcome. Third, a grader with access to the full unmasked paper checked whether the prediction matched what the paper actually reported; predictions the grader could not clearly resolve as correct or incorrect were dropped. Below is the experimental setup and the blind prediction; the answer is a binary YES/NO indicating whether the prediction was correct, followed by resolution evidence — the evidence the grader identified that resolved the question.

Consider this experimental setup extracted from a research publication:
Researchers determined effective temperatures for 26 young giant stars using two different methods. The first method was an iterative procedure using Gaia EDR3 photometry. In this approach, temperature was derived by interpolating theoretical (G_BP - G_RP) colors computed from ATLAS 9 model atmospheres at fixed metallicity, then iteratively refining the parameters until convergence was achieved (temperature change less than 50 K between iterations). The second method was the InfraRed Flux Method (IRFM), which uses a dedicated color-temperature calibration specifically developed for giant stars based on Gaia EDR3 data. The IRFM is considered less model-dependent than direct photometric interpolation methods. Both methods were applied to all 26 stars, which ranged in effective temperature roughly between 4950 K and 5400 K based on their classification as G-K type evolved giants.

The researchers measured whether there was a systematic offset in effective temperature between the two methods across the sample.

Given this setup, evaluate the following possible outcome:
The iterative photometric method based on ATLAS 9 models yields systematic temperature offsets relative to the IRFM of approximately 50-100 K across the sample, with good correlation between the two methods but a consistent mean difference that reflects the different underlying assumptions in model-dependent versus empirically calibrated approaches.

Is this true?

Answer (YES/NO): YES